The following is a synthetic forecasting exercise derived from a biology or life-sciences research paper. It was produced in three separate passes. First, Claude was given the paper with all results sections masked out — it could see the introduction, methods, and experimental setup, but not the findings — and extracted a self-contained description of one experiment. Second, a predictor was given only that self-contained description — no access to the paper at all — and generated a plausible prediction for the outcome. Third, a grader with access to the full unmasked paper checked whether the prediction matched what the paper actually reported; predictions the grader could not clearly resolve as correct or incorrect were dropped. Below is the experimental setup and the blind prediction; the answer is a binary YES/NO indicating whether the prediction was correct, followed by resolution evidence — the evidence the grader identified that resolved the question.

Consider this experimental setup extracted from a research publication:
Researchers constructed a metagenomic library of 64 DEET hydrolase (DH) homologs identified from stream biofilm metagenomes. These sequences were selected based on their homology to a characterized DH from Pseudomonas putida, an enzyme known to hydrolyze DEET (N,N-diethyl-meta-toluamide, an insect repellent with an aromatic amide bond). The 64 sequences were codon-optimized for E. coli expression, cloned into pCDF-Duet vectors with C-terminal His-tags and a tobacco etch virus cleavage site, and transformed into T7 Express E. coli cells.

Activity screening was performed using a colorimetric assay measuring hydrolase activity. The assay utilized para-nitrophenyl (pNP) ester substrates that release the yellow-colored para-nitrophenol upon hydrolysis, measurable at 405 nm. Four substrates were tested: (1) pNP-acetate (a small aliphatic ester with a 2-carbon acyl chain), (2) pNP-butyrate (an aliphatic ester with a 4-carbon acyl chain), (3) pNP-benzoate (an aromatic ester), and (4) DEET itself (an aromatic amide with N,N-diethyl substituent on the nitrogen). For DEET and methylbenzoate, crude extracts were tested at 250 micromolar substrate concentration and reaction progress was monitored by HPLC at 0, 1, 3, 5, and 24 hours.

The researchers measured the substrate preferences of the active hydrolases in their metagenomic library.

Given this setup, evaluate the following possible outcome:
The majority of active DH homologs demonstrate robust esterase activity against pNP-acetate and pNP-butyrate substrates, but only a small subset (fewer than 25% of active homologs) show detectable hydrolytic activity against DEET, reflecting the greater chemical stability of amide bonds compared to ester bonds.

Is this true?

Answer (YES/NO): NO